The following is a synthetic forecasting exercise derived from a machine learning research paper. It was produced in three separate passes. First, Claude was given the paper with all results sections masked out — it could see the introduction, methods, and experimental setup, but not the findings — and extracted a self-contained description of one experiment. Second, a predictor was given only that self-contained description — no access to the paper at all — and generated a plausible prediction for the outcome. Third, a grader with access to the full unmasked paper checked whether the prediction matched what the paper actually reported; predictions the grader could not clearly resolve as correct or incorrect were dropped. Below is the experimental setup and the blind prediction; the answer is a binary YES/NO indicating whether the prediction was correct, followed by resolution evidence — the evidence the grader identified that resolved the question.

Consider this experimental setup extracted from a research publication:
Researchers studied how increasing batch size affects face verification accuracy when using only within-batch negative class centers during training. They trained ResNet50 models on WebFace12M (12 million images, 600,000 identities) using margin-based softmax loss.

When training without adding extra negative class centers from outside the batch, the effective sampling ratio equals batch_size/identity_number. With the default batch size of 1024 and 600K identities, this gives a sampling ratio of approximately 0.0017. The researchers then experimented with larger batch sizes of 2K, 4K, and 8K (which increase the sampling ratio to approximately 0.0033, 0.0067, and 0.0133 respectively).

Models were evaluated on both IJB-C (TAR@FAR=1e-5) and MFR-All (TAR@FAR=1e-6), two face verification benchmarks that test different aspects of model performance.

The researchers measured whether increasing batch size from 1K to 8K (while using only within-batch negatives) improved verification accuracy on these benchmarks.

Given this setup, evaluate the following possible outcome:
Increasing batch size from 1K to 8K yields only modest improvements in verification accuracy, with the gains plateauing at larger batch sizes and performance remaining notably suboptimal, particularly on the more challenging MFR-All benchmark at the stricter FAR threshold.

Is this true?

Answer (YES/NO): NO